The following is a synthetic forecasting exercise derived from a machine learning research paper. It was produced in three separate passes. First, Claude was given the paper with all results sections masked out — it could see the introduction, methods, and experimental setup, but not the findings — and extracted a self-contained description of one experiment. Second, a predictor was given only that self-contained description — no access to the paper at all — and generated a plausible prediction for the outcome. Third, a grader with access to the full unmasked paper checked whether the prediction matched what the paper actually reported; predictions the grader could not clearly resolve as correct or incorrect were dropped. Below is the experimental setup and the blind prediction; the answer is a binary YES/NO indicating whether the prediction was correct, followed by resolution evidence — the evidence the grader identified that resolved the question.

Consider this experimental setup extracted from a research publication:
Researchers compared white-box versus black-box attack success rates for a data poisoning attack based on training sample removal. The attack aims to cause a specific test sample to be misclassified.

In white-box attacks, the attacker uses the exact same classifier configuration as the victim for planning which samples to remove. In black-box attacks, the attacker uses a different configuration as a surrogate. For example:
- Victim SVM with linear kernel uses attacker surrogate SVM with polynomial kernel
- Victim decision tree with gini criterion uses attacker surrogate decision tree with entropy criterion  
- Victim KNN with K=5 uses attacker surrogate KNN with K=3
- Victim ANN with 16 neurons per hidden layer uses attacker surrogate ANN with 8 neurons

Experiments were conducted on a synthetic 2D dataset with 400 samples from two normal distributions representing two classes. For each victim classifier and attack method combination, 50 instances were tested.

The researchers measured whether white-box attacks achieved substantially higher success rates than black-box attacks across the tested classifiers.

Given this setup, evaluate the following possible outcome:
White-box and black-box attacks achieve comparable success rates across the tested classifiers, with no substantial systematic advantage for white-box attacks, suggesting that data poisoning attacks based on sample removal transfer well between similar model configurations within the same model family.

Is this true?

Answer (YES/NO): NO